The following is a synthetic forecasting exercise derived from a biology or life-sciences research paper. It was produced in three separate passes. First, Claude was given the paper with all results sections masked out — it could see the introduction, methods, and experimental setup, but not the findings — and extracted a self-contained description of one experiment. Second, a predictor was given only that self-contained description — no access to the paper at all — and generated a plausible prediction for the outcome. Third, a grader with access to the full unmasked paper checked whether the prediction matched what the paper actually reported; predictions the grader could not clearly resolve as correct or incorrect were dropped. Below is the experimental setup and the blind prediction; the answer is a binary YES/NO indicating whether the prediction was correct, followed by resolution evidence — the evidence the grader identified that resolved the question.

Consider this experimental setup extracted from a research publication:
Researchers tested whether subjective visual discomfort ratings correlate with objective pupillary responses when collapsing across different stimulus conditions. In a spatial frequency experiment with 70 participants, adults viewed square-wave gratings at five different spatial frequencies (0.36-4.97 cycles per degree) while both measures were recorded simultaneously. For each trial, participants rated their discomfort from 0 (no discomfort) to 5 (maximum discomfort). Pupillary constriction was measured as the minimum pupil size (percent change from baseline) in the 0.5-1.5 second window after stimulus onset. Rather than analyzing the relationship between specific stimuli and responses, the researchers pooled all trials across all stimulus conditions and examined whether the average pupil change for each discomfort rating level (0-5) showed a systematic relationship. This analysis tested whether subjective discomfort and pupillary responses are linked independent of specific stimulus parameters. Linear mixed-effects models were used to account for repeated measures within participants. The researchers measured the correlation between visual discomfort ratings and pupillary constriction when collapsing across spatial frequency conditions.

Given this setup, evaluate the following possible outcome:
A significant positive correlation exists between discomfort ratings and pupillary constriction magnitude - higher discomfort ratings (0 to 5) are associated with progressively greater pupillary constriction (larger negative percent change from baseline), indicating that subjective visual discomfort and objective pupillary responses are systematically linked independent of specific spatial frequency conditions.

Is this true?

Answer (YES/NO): YES